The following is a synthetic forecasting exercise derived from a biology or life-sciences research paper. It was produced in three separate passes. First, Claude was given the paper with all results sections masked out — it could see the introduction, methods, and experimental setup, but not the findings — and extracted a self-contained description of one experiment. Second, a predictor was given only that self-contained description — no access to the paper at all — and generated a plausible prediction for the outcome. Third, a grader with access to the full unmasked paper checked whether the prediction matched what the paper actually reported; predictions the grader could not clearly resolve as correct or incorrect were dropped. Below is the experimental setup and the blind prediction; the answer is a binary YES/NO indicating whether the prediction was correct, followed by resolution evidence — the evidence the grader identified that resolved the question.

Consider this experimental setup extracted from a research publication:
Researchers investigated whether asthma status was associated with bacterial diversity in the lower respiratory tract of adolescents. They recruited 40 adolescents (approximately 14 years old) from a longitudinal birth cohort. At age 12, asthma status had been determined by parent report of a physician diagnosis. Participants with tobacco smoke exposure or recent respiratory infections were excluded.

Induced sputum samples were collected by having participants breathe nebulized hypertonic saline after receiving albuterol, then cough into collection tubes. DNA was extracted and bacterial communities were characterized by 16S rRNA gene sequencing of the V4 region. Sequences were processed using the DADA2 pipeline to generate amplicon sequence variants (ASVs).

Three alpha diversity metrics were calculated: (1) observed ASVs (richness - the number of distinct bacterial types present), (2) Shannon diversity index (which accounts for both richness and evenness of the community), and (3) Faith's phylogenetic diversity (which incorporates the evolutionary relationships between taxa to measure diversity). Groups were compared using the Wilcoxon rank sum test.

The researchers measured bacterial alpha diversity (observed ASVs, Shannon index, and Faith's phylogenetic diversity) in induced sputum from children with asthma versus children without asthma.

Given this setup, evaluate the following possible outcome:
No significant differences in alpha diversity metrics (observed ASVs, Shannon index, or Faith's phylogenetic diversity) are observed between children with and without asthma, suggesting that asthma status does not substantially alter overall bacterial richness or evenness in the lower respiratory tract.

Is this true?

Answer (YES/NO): YES